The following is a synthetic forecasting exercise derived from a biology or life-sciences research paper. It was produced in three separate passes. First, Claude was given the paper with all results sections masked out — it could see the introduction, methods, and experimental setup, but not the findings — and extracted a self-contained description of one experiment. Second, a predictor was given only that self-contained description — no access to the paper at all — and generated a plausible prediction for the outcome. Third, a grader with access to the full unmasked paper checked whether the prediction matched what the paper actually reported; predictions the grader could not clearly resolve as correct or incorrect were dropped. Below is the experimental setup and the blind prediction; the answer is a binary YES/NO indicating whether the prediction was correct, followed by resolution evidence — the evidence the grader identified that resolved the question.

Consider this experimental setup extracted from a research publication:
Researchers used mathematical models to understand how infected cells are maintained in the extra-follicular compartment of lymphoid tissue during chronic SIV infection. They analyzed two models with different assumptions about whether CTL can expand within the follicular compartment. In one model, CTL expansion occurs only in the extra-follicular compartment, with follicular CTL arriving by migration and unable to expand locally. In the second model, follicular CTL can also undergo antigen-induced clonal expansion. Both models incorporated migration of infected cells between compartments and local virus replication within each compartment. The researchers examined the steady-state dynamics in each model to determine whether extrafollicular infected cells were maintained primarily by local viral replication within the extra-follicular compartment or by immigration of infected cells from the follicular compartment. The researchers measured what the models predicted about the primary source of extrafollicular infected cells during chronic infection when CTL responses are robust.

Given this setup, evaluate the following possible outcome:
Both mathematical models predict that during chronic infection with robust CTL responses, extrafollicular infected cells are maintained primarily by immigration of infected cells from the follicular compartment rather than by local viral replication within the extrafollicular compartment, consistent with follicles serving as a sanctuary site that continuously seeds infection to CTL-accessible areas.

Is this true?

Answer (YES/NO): NO